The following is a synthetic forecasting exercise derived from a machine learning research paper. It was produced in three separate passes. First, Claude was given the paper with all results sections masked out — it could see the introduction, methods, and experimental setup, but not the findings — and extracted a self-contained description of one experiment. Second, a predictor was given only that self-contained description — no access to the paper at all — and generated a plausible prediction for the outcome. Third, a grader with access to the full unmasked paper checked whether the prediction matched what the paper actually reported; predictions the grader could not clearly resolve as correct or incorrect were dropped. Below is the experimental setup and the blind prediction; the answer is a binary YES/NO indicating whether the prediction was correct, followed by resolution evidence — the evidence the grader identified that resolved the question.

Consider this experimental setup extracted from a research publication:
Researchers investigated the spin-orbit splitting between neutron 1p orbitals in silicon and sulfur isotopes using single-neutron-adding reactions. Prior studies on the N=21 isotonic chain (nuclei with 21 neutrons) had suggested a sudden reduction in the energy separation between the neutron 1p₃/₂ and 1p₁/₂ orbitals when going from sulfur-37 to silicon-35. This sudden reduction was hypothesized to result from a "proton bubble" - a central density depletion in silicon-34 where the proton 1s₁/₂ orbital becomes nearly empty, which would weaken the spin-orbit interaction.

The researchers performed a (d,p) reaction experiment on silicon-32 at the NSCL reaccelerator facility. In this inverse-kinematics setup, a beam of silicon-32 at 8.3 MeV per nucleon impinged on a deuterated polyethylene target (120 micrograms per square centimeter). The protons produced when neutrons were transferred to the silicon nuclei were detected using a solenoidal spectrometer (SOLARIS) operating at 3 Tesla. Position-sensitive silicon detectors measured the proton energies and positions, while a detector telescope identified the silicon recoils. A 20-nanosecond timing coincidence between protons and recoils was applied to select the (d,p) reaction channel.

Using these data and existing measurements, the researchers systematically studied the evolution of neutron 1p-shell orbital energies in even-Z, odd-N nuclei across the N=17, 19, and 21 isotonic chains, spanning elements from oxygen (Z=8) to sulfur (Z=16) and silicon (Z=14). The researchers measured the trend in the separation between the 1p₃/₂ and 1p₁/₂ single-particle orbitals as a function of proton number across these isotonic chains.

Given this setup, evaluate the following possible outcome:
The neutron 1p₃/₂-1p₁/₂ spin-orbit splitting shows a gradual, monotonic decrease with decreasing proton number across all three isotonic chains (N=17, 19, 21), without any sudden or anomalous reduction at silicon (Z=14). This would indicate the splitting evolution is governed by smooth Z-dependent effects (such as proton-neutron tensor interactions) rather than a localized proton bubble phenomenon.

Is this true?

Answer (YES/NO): YES